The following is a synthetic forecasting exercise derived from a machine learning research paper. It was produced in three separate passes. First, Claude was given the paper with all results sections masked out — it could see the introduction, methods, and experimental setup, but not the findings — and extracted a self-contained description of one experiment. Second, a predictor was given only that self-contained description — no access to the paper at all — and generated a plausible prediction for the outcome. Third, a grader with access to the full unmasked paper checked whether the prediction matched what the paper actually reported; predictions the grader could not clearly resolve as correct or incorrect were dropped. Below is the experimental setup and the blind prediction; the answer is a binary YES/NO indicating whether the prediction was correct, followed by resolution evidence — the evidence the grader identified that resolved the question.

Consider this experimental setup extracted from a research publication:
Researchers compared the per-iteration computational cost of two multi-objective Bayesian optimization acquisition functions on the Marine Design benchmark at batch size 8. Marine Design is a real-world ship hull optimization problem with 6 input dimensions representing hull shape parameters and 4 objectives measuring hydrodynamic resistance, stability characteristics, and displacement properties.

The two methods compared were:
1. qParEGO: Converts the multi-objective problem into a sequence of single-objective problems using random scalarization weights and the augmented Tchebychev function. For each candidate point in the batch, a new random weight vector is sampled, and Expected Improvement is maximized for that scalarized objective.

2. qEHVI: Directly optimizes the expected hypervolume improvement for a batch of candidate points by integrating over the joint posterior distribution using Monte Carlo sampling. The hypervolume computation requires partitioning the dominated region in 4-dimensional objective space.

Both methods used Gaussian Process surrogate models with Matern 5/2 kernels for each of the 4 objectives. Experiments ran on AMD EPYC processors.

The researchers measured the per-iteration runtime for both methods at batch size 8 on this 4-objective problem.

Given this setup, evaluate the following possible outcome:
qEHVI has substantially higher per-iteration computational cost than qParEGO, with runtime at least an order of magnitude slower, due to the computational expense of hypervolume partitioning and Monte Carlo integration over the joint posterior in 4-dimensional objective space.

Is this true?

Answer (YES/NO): YES